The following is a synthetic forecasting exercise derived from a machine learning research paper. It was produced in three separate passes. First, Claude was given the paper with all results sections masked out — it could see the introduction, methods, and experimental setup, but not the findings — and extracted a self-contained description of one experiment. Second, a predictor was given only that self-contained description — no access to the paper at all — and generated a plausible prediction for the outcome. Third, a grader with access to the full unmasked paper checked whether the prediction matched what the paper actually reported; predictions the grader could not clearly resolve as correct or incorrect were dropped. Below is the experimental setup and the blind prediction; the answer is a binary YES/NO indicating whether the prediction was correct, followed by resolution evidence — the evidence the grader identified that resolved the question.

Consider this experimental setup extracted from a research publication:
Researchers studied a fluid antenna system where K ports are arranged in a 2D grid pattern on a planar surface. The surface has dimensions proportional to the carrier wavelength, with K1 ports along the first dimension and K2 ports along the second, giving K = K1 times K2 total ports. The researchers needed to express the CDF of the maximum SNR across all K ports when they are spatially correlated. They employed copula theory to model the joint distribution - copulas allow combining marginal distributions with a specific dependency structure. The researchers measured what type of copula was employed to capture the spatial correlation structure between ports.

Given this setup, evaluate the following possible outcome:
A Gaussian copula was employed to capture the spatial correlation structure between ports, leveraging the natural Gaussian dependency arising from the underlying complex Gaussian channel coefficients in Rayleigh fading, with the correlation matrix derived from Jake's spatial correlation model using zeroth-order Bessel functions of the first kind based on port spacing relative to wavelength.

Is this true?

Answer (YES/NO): NO